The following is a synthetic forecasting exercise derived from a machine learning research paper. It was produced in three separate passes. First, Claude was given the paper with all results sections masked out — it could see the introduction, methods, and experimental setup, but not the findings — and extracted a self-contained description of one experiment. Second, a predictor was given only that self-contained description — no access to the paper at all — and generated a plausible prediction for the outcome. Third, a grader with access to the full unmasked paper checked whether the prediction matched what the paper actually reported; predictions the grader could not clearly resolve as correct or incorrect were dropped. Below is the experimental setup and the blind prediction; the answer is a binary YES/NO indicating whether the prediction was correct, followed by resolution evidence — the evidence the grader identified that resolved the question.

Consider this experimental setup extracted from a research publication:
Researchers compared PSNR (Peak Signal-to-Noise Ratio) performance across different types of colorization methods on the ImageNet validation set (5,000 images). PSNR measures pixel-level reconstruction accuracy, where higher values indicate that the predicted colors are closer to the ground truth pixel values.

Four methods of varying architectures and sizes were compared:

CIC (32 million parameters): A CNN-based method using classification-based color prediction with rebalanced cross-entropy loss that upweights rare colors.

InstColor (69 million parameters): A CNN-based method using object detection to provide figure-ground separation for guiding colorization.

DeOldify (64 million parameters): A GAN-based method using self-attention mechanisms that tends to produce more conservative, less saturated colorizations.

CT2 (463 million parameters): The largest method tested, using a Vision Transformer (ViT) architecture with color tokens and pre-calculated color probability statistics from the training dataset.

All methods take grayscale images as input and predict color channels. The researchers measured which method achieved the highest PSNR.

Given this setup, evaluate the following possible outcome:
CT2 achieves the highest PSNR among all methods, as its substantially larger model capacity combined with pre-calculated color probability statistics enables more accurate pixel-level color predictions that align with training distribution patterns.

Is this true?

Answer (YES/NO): NO